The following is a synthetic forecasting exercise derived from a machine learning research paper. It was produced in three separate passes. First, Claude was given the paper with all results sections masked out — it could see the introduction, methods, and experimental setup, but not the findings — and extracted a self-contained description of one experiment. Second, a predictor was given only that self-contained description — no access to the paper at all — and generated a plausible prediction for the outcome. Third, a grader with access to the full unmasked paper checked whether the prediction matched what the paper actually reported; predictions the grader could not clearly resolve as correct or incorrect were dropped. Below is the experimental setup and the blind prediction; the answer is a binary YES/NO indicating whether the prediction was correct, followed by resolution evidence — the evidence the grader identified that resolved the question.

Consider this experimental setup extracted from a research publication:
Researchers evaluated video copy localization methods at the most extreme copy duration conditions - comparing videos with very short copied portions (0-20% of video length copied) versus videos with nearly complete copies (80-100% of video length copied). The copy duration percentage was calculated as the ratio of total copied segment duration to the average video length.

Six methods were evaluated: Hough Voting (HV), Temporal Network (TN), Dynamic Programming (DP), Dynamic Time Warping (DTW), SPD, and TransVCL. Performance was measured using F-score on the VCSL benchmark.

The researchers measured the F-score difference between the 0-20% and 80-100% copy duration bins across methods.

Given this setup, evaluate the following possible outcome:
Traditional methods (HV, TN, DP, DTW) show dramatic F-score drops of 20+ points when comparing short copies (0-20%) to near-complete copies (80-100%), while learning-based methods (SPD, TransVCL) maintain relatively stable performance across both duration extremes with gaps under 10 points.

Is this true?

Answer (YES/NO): NO